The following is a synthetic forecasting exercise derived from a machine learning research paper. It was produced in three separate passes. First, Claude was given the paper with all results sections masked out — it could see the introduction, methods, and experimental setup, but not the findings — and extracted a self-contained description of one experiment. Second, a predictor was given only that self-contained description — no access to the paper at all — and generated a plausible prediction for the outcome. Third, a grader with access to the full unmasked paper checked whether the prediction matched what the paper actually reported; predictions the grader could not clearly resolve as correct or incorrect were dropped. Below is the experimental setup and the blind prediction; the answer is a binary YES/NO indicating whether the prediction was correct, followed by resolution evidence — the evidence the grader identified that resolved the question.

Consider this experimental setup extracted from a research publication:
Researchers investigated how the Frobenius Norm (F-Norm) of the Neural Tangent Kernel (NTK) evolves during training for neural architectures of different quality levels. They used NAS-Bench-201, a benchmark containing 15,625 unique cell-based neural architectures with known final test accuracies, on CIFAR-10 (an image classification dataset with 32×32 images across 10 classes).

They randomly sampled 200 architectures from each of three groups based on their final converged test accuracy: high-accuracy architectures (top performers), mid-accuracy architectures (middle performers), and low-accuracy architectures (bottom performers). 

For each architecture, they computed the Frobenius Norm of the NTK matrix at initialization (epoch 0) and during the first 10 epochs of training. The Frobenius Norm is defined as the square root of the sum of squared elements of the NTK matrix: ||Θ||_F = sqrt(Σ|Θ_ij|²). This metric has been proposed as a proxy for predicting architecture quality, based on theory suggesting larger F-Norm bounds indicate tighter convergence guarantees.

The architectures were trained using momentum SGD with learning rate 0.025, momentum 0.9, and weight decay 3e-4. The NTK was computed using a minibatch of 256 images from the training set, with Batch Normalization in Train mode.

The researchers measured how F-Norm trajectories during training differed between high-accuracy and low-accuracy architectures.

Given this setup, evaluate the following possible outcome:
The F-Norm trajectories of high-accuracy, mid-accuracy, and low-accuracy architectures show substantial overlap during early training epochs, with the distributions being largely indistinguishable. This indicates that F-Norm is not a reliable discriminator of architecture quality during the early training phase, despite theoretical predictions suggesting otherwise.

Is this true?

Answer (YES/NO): YES